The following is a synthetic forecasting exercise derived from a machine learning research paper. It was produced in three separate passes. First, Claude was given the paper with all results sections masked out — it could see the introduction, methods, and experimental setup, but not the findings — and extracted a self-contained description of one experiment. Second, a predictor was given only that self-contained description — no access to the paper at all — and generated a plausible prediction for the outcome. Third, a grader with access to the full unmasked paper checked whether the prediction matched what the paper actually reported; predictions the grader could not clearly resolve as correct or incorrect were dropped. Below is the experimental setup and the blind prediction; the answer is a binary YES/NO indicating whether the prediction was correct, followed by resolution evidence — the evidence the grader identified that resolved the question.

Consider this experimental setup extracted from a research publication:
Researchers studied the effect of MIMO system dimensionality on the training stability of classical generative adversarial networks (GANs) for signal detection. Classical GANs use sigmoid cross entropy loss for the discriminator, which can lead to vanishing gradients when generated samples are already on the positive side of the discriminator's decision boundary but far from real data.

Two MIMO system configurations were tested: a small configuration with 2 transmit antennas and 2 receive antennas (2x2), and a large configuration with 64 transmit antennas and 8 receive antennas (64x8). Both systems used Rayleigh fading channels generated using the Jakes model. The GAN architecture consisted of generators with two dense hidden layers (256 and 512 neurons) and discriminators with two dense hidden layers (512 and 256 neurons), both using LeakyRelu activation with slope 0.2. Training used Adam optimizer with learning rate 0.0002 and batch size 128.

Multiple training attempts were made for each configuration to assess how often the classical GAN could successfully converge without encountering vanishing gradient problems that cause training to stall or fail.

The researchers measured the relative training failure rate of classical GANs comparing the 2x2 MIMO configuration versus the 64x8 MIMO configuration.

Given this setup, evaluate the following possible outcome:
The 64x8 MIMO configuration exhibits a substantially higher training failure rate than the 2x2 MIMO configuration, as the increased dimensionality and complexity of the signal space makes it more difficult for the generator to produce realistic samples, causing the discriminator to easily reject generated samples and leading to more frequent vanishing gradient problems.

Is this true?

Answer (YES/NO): YES